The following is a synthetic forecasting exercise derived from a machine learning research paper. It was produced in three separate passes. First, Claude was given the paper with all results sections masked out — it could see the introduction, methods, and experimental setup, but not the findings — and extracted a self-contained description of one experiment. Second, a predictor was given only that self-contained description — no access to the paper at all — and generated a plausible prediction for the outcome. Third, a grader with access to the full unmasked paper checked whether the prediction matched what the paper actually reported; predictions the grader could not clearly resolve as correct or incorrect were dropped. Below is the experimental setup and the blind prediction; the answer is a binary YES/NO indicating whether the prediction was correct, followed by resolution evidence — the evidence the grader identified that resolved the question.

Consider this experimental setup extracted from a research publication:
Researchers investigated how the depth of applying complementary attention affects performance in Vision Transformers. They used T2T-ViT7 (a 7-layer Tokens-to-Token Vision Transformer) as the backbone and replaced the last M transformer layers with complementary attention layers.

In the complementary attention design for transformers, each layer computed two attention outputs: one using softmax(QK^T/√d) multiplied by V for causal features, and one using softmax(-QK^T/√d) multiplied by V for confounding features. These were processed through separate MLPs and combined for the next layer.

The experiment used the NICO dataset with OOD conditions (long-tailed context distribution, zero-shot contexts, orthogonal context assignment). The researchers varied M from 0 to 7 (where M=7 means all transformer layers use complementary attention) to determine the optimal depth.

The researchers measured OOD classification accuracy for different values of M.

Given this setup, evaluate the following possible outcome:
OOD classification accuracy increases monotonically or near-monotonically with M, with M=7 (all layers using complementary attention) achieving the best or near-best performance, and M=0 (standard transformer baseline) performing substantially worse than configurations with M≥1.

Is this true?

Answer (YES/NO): NO